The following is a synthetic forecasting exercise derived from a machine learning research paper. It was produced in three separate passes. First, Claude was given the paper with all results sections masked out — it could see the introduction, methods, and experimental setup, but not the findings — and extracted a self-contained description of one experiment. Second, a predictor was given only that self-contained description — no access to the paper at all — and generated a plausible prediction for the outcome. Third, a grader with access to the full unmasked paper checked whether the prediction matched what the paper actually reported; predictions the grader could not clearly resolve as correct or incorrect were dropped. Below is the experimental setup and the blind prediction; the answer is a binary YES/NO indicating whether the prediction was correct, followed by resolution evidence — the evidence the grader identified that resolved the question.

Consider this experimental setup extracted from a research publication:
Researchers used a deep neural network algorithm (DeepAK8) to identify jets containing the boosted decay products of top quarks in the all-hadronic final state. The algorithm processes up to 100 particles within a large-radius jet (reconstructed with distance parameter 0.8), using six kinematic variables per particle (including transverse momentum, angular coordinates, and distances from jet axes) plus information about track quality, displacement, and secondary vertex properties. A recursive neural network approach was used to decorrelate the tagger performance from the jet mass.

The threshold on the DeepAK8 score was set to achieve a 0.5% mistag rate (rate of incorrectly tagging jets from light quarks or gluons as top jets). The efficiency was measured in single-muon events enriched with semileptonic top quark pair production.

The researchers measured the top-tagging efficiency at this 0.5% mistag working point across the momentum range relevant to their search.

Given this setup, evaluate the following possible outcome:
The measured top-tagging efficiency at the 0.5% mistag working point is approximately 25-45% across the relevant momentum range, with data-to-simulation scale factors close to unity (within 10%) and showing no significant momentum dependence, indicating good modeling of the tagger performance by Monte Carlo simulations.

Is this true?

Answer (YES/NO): NO